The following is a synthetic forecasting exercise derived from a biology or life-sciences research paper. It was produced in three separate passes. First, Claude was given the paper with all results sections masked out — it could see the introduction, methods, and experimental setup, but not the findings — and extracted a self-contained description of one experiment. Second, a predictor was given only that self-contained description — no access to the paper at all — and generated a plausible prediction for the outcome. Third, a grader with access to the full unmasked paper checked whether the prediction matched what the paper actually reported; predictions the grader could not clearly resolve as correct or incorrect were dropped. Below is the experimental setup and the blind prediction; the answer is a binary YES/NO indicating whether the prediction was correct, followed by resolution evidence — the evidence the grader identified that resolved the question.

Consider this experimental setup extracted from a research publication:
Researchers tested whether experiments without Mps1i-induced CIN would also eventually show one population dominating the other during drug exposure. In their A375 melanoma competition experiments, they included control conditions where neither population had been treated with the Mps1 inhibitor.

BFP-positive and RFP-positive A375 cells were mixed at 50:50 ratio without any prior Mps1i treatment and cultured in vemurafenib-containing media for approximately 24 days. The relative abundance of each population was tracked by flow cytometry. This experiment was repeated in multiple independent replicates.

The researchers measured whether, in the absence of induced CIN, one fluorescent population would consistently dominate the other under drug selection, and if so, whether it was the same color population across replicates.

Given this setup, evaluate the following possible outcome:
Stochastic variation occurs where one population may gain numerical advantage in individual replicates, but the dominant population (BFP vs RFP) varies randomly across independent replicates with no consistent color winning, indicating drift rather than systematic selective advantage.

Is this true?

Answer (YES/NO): YES